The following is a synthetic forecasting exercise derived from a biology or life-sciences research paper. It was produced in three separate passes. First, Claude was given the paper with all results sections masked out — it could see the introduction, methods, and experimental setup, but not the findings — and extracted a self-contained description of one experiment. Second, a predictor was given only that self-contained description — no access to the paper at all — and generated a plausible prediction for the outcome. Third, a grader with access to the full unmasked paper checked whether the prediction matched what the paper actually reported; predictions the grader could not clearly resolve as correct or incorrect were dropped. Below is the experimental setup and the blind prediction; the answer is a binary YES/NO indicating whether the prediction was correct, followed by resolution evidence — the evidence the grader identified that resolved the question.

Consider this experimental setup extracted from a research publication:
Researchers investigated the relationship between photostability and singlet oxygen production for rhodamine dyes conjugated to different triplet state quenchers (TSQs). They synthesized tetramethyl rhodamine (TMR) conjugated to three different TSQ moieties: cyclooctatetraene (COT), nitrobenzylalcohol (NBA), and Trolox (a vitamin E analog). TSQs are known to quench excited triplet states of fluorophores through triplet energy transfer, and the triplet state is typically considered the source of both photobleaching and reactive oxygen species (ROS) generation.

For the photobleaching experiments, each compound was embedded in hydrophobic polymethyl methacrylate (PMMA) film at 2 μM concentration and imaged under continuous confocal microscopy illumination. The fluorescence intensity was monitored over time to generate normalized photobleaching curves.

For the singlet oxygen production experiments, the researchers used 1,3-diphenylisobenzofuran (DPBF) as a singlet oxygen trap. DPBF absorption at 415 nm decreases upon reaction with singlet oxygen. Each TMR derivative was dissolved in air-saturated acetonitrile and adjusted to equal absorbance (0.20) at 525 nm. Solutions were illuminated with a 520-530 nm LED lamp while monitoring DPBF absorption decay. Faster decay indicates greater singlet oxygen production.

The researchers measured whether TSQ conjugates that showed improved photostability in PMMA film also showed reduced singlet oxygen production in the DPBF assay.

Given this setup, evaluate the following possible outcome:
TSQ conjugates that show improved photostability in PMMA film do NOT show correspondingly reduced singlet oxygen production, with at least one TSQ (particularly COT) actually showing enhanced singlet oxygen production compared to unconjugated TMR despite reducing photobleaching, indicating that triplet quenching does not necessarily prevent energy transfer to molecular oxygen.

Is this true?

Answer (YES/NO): NO